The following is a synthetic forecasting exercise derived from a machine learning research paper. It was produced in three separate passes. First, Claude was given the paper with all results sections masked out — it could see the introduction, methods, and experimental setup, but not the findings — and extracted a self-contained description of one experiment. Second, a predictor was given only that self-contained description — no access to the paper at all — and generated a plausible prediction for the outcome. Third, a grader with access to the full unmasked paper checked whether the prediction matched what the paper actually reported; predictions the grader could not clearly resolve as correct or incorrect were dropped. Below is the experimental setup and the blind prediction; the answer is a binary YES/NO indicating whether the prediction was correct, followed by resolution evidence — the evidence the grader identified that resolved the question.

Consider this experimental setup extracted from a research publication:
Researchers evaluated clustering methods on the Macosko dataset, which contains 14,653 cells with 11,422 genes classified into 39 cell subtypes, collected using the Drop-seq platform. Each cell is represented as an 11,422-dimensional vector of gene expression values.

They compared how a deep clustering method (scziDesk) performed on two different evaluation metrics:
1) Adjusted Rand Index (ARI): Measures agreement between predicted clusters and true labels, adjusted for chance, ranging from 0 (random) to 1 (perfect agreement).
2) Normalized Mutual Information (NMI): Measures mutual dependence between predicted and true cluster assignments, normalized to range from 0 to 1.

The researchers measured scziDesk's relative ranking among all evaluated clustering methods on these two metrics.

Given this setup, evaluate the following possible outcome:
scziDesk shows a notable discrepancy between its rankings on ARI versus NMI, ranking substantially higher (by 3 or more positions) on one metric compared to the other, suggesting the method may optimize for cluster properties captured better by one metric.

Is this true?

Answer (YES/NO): YES